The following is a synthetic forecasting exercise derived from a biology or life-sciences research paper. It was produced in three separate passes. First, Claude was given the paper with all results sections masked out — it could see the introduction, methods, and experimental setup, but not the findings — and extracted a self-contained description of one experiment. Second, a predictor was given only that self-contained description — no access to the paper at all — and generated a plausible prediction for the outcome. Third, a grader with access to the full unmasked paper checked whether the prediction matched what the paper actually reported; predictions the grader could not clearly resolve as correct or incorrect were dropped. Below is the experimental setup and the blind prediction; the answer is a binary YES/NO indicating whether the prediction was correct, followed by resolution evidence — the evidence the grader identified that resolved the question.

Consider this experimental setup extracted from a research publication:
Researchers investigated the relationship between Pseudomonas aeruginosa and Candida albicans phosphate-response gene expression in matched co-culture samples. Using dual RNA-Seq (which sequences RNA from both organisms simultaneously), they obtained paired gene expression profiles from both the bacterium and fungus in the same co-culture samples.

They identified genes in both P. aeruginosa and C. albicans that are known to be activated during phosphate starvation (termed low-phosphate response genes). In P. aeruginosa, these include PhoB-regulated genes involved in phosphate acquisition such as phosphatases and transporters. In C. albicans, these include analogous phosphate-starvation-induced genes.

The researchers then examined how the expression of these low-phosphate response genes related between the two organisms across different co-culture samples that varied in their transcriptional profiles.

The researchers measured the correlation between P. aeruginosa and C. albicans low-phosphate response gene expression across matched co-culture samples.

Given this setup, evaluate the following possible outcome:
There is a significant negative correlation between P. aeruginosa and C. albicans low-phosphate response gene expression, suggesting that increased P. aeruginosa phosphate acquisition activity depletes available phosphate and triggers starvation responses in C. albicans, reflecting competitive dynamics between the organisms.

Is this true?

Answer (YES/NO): YES